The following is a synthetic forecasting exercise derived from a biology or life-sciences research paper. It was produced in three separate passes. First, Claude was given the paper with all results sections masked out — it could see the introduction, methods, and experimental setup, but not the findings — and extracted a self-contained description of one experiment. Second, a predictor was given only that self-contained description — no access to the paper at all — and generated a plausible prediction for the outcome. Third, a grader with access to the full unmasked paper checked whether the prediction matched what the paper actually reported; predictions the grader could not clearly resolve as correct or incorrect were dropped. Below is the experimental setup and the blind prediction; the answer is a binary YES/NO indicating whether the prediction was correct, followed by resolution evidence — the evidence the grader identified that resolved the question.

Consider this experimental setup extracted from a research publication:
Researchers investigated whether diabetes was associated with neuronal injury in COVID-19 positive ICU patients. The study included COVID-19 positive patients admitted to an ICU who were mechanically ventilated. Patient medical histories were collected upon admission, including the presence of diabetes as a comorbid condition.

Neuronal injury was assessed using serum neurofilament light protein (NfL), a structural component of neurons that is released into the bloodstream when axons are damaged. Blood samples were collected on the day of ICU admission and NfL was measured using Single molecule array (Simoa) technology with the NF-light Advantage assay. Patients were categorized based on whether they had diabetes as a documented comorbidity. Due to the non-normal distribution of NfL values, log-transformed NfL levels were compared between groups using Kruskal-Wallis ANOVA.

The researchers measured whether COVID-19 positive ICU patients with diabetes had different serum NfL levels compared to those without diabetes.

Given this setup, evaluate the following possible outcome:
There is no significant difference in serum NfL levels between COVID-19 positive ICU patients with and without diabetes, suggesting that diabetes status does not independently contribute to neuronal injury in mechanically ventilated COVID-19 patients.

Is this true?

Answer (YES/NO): NO